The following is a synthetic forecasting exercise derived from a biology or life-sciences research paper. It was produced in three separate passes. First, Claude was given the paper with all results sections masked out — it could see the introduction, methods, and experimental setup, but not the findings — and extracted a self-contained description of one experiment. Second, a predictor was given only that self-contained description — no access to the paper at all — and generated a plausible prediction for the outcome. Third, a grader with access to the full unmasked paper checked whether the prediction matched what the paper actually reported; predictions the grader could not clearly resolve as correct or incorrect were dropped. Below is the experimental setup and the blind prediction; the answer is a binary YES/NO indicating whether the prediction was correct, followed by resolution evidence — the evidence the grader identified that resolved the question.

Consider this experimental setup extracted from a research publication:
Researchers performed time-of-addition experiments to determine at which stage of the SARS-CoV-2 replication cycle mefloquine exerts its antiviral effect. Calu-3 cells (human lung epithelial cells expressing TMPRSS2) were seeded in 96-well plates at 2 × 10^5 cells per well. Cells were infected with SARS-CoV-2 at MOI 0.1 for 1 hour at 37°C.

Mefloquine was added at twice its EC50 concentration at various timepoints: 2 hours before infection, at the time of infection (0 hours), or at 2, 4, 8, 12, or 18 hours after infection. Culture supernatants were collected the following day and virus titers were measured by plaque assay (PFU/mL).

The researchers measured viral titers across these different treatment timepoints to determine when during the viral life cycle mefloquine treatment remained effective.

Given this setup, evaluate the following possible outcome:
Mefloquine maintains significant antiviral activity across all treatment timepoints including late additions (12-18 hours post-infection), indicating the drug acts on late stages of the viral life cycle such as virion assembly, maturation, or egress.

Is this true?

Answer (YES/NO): NO